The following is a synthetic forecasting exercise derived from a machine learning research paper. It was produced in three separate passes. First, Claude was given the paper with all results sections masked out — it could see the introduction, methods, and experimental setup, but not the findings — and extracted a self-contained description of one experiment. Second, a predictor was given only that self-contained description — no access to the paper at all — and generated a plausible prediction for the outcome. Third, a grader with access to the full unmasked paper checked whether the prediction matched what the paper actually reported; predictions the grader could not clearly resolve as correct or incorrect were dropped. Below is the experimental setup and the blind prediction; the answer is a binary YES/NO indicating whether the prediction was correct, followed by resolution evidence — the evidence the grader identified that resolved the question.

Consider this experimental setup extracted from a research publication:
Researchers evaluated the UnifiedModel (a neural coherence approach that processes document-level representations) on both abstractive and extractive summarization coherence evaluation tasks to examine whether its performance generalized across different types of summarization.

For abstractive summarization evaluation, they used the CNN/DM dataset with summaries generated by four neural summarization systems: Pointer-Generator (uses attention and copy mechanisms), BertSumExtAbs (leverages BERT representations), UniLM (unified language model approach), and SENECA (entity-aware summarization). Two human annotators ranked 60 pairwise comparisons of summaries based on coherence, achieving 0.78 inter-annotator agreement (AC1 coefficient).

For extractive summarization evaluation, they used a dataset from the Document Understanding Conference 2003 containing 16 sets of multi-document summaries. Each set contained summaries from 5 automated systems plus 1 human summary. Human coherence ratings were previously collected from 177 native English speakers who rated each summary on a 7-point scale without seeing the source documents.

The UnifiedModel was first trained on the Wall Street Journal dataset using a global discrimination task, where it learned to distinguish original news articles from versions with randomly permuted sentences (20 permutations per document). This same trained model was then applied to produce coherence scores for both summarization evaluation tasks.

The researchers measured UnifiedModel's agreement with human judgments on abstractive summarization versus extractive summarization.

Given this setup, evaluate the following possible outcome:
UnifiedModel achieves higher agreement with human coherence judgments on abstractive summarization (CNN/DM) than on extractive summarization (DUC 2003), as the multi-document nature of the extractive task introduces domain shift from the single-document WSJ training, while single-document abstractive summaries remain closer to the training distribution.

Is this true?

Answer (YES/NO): YES